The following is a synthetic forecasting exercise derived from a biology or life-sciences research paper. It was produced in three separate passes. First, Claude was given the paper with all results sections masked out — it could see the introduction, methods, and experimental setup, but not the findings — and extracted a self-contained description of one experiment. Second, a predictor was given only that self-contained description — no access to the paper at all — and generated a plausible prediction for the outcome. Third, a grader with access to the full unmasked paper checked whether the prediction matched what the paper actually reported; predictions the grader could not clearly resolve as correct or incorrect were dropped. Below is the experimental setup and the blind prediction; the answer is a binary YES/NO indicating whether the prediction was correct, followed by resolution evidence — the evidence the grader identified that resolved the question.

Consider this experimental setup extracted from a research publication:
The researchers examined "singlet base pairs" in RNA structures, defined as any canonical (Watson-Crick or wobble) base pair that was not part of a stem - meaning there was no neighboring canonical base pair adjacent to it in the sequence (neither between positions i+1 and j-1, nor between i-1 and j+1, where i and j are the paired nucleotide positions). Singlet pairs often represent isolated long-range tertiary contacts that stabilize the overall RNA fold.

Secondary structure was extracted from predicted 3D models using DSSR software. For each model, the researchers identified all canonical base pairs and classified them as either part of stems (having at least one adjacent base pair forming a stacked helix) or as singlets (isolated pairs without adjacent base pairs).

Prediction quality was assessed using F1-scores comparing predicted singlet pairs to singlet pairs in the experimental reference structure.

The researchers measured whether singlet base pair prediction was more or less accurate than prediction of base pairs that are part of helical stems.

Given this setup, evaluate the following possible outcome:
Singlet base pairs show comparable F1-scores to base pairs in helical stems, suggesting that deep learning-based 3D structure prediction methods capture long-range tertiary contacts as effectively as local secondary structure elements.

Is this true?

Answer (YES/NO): NO